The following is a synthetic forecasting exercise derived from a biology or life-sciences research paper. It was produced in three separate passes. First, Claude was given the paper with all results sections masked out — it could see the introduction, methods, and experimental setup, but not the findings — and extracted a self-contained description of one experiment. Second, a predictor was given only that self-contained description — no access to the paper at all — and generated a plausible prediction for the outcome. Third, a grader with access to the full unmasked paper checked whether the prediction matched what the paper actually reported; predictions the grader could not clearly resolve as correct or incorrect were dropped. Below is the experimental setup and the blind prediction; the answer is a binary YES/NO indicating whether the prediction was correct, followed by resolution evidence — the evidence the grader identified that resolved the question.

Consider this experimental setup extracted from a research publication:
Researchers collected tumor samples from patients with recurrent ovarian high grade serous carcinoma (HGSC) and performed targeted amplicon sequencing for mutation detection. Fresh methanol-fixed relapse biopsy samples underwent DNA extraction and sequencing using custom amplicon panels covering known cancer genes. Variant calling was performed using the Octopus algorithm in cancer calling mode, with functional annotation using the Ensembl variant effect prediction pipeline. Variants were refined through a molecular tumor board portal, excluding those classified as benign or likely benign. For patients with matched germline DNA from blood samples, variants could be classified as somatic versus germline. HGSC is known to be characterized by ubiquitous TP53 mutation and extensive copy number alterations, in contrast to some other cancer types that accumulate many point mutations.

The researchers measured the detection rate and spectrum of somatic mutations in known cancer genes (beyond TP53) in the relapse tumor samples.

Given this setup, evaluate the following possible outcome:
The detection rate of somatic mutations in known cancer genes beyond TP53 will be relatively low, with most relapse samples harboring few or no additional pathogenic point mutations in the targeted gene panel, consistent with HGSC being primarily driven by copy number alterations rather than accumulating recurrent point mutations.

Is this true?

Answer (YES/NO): YES